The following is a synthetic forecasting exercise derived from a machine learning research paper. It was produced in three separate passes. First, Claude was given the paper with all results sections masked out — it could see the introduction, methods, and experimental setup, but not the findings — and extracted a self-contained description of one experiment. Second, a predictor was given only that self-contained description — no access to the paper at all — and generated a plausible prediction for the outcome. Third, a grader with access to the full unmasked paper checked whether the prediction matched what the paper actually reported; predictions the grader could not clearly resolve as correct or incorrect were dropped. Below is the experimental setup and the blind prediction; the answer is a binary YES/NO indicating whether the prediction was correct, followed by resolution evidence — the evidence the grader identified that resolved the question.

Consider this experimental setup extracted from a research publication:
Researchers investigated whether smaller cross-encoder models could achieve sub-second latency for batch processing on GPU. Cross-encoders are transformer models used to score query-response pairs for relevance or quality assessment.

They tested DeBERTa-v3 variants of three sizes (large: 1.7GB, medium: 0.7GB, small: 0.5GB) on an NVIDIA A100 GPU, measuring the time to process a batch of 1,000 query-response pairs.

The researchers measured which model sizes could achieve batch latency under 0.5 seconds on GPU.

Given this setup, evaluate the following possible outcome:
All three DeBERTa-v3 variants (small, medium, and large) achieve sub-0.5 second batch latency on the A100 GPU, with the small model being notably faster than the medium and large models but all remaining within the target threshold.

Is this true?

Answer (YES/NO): NO